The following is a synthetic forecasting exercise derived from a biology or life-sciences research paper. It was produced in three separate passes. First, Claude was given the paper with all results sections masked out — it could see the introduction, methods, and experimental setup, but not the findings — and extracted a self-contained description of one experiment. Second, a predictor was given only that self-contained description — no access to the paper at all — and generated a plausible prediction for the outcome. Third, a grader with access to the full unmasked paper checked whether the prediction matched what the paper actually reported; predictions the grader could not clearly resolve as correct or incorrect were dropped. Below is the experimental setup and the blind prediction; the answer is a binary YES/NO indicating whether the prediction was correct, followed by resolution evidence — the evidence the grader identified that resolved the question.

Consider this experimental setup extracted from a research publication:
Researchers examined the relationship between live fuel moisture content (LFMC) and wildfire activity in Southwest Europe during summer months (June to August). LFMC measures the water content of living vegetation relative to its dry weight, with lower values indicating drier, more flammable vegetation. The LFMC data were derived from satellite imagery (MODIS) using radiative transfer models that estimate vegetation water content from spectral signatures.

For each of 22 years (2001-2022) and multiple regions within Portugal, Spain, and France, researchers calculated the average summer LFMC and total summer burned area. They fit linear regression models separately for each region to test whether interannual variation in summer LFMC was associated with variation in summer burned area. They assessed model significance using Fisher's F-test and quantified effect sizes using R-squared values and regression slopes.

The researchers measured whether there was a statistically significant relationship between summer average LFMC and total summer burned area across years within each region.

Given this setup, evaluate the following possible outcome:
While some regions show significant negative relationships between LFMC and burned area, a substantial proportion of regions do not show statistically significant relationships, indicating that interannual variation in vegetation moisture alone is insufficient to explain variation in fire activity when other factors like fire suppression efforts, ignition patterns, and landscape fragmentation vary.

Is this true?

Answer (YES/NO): NO